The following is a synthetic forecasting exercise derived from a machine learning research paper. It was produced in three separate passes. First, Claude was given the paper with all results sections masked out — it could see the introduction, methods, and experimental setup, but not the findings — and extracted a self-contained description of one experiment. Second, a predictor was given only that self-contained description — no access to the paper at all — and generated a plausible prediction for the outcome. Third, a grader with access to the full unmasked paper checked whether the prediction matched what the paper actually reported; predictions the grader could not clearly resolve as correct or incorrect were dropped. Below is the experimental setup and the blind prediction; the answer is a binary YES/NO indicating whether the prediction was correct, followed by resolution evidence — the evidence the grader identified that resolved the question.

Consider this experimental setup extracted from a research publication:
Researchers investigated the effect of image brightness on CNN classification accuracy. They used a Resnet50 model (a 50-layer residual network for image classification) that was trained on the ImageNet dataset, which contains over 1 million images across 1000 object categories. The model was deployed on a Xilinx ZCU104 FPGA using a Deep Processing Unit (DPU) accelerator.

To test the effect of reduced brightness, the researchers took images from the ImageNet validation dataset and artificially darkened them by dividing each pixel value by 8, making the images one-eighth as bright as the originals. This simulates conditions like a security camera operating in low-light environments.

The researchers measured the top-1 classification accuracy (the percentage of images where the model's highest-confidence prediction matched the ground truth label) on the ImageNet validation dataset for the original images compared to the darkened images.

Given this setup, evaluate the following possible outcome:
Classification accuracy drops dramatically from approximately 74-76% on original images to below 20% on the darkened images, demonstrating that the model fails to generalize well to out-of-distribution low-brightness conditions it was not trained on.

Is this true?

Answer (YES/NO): NO